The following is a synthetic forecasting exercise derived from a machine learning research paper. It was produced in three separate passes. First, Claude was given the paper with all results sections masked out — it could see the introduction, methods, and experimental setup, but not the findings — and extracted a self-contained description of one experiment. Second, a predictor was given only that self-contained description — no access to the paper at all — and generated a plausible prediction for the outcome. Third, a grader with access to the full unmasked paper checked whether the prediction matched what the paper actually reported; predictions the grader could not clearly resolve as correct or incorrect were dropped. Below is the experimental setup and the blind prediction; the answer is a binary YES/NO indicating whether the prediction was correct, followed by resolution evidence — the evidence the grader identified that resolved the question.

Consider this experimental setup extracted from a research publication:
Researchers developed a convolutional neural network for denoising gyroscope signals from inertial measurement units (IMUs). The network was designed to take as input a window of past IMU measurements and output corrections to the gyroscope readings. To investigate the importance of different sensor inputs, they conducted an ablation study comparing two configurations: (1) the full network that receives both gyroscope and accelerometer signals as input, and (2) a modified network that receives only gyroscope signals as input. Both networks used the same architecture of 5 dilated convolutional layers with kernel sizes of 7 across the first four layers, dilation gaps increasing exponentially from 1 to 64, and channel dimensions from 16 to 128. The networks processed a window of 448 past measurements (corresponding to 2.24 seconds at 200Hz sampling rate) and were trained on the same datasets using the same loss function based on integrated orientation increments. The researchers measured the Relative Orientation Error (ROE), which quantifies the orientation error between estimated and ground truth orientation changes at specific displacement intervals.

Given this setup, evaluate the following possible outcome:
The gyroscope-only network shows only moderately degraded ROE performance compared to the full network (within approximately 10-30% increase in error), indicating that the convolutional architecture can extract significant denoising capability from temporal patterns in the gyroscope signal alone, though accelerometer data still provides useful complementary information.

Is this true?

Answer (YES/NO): NO